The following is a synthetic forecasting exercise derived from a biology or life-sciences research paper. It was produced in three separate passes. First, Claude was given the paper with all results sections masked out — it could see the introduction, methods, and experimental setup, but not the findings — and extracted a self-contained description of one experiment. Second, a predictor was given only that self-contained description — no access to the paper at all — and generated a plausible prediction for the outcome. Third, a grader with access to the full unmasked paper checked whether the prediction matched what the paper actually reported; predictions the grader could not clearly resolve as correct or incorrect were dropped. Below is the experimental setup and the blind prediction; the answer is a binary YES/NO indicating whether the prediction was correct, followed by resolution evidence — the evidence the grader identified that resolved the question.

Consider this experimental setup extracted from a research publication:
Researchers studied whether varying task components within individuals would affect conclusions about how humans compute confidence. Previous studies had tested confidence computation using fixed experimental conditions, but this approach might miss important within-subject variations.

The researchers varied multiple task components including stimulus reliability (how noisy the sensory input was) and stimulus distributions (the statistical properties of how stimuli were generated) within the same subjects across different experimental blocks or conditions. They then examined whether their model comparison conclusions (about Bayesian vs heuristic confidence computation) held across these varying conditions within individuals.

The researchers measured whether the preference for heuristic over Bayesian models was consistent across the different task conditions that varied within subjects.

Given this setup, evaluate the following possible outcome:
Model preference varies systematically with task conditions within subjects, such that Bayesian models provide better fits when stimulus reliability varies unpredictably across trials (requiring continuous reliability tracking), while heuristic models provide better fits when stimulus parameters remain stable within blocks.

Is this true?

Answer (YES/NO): NO